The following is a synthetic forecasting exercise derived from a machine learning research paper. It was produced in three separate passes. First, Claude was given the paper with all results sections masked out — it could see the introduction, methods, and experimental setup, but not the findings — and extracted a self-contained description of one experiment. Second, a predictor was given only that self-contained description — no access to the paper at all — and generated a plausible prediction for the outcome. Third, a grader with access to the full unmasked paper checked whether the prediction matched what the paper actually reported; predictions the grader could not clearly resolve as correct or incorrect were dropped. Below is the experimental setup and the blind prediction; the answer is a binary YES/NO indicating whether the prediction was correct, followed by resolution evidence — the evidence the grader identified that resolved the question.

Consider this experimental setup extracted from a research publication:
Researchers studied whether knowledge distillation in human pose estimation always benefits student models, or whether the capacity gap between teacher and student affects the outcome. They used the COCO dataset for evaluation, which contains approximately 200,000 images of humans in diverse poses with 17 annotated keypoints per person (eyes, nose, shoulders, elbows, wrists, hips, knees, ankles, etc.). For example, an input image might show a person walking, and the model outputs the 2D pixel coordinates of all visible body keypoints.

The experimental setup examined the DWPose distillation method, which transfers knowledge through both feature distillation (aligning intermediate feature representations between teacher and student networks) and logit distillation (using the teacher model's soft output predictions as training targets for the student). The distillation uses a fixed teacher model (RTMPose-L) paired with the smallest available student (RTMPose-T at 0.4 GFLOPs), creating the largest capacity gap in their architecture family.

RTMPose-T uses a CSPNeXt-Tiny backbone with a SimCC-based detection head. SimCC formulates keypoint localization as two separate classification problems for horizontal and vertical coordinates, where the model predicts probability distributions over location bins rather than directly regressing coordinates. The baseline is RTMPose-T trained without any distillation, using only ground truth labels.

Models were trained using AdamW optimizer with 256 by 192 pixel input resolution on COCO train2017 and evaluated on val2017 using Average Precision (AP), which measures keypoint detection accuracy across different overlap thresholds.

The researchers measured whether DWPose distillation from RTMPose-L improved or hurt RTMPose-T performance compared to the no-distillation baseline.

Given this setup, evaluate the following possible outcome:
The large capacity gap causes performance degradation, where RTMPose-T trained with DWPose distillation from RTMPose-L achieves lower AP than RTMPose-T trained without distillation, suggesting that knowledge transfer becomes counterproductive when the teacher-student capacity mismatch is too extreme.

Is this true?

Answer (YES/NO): YES